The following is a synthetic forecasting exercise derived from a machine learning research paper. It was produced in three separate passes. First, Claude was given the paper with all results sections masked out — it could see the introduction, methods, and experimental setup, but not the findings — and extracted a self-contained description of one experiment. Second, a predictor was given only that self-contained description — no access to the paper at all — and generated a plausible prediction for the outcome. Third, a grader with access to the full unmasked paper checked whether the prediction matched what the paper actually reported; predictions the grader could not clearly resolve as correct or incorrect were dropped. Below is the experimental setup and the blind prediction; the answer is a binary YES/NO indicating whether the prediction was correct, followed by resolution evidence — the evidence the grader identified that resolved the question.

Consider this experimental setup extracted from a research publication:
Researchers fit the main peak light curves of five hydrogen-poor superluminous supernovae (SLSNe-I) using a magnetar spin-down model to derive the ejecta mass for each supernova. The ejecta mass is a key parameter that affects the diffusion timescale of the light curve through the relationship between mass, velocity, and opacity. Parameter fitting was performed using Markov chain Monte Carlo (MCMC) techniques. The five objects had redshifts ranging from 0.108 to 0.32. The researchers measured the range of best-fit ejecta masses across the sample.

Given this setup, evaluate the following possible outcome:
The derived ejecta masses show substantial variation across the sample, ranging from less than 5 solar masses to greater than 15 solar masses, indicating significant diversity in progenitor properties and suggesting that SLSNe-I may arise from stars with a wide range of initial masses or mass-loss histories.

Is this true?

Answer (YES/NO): YES